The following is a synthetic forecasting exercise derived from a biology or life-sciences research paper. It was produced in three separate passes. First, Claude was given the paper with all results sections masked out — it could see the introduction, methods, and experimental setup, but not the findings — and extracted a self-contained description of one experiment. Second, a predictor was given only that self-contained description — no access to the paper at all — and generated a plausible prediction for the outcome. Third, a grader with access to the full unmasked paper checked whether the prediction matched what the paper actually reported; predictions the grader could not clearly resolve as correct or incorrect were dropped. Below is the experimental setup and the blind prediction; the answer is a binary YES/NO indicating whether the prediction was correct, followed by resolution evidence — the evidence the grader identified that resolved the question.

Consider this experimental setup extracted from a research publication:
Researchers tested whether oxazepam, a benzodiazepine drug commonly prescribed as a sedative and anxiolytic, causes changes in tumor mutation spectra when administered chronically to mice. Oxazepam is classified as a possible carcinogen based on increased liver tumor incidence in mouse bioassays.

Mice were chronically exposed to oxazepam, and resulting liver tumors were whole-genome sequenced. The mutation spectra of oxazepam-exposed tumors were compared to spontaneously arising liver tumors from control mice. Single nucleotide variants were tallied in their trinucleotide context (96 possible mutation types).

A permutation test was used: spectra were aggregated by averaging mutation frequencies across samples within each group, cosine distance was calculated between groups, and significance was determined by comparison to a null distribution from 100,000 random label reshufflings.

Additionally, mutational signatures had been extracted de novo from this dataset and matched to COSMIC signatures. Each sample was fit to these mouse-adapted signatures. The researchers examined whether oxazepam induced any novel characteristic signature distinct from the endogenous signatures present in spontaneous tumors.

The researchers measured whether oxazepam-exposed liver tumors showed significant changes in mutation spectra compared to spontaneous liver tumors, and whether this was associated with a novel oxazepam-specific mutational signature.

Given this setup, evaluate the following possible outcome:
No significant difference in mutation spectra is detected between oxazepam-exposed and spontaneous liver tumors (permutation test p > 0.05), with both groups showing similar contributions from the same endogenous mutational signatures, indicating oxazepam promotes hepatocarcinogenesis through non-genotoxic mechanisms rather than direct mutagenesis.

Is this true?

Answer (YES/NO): NO